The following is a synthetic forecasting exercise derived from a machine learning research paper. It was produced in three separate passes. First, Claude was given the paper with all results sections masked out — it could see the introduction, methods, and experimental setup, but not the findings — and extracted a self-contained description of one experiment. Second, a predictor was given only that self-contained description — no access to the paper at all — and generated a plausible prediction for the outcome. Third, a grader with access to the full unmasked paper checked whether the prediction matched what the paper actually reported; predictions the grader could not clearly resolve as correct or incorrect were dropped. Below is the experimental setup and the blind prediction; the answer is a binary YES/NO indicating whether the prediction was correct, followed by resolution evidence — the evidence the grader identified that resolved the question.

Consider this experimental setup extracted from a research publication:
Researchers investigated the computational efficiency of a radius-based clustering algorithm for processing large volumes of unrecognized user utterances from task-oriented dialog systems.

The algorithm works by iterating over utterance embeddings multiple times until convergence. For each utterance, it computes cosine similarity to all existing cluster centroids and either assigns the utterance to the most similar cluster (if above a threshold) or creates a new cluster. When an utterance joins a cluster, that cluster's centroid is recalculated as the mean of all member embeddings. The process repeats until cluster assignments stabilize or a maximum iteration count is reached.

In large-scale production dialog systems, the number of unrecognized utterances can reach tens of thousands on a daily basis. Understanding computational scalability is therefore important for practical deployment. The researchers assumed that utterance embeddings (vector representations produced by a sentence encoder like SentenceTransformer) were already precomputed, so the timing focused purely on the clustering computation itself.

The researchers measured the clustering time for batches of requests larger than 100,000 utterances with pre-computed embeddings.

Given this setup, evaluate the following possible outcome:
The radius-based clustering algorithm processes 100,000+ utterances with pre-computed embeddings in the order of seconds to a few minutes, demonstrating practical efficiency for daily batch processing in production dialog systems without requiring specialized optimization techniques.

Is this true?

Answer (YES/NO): YES